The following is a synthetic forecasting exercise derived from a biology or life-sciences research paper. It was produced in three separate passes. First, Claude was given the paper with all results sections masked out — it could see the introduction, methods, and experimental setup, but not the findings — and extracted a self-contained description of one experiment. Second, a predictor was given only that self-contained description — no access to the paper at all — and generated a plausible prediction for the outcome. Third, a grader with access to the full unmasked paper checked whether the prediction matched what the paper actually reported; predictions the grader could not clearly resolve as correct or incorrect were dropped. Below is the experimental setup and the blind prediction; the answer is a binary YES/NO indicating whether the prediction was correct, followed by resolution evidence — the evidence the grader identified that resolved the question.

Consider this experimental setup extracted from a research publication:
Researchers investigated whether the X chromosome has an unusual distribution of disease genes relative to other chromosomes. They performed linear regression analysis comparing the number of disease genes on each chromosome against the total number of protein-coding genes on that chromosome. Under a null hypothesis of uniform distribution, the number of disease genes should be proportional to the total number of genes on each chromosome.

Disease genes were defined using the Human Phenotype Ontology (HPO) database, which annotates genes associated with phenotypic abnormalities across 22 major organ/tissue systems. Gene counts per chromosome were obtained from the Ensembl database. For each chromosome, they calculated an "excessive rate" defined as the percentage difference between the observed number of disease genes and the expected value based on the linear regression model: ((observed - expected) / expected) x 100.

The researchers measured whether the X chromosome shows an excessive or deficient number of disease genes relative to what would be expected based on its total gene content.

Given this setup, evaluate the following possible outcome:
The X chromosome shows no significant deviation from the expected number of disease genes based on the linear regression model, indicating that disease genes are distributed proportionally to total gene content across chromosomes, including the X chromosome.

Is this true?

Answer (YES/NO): NO